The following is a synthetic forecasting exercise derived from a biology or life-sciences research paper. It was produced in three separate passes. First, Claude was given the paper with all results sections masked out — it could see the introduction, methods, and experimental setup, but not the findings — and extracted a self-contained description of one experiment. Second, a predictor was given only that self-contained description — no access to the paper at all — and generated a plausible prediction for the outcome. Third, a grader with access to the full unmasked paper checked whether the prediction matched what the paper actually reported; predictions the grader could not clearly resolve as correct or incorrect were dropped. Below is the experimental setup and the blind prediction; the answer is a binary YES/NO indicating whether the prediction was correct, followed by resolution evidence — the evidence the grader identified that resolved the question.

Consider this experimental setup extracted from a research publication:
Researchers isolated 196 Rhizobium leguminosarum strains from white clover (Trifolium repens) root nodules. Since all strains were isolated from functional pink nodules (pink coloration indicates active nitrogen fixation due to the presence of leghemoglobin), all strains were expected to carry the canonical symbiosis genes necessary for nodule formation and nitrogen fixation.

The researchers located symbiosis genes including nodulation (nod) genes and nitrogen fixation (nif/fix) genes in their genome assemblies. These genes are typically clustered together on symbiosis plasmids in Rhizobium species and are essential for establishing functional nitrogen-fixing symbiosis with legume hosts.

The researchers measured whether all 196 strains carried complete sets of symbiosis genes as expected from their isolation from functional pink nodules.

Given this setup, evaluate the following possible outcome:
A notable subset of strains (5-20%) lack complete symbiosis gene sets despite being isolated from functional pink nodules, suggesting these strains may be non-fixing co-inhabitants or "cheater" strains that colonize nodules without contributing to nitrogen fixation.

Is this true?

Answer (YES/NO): NO